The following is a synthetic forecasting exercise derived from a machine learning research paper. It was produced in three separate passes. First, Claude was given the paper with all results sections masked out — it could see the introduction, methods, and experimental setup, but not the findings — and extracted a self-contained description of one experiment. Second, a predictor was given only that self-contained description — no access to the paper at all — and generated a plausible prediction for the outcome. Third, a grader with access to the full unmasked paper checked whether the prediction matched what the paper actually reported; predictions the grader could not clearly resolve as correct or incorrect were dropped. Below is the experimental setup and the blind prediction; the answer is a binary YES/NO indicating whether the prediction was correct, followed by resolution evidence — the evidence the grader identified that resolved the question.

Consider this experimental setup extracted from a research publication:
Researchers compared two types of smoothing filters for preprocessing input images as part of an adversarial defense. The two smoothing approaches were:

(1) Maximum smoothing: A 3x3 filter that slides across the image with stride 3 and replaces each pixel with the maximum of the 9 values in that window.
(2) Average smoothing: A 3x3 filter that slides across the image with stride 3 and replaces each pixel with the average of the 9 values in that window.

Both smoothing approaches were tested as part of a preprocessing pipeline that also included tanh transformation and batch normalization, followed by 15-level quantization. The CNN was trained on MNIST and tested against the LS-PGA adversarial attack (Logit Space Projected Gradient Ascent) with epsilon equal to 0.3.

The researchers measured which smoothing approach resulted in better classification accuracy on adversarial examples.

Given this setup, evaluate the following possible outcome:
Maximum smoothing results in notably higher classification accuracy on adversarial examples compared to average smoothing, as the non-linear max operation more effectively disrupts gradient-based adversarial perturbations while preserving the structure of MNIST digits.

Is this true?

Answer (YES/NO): NO